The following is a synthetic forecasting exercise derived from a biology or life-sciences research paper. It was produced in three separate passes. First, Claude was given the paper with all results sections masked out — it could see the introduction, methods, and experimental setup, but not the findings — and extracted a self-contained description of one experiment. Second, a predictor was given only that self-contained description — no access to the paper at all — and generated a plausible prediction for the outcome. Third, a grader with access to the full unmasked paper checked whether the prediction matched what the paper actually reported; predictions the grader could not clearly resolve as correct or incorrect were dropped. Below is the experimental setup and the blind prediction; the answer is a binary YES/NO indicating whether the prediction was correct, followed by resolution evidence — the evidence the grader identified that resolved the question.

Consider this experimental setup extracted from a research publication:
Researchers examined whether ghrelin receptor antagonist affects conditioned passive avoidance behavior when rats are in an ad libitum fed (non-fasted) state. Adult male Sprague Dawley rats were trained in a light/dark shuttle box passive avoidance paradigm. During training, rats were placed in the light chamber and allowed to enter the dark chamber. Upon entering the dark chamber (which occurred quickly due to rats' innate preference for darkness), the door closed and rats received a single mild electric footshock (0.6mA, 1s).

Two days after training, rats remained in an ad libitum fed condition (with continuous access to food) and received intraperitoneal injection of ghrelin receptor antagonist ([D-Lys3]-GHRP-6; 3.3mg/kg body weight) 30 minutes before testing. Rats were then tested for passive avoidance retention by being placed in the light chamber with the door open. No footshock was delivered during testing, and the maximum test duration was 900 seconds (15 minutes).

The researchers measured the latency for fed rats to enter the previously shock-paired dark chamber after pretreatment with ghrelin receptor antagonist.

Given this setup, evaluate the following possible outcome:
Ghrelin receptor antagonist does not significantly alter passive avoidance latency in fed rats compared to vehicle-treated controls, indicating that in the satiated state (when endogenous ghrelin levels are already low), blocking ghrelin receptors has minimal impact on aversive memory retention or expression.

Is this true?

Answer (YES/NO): YES